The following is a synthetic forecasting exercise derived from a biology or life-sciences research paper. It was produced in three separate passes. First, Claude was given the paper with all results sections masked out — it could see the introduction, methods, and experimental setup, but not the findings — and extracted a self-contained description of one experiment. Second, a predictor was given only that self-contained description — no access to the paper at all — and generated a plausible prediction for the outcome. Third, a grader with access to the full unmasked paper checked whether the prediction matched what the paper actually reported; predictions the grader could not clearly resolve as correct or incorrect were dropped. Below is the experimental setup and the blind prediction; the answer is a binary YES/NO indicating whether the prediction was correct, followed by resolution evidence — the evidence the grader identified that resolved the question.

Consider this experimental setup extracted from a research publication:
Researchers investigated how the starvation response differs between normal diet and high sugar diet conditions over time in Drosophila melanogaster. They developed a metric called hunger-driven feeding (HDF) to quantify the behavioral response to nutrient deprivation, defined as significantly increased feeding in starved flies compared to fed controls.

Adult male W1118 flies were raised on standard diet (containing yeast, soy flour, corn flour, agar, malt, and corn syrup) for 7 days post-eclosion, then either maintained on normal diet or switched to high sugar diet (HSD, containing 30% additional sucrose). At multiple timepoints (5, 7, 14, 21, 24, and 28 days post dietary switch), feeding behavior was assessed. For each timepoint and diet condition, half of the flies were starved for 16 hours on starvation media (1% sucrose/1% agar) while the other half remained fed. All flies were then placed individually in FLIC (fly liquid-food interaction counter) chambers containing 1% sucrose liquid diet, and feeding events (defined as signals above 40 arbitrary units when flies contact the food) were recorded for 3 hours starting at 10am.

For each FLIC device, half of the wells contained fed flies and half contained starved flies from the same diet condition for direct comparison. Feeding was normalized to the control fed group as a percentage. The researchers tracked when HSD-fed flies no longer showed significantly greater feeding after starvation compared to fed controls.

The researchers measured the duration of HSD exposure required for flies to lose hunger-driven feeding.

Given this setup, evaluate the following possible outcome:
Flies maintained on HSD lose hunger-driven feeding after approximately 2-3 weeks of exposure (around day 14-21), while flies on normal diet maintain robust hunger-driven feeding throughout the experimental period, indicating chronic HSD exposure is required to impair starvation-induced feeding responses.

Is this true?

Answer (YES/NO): YES